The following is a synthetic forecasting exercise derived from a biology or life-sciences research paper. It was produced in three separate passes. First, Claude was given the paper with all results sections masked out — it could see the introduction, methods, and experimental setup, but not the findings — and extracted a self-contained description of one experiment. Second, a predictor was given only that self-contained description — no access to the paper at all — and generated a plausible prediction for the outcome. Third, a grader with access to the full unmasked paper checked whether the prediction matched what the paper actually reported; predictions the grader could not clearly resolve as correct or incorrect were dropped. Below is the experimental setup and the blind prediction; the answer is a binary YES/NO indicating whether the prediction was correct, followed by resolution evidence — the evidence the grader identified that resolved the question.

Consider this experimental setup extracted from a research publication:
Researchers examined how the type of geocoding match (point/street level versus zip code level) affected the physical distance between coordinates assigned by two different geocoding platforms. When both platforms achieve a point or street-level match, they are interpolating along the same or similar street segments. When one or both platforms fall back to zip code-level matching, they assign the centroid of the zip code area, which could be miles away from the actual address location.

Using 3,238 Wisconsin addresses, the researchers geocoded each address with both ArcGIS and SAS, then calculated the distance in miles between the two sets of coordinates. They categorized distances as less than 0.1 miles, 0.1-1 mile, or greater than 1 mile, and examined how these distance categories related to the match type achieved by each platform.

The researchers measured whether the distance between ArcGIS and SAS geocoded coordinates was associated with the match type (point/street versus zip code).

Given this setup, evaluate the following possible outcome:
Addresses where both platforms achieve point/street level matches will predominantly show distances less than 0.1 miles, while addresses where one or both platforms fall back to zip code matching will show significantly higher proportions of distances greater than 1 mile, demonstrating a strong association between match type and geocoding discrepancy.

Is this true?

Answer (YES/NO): YES